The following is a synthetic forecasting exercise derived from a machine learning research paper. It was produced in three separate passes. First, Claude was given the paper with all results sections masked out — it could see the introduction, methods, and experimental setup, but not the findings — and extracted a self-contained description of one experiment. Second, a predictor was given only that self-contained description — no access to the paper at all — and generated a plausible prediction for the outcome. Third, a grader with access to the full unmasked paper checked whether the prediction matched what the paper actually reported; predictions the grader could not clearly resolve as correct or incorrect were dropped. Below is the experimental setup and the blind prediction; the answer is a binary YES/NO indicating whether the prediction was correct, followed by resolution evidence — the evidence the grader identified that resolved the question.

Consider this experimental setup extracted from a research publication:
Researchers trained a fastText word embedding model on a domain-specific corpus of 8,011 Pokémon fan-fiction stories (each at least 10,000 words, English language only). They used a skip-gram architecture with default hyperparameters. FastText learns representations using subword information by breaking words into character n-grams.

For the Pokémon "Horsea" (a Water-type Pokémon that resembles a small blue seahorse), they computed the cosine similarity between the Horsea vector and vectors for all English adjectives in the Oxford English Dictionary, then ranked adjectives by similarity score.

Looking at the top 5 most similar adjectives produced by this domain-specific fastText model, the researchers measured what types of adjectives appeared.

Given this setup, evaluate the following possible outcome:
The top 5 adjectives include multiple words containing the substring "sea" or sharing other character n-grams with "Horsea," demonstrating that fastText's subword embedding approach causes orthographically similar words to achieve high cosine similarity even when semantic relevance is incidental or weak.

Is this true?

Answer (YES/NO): NO